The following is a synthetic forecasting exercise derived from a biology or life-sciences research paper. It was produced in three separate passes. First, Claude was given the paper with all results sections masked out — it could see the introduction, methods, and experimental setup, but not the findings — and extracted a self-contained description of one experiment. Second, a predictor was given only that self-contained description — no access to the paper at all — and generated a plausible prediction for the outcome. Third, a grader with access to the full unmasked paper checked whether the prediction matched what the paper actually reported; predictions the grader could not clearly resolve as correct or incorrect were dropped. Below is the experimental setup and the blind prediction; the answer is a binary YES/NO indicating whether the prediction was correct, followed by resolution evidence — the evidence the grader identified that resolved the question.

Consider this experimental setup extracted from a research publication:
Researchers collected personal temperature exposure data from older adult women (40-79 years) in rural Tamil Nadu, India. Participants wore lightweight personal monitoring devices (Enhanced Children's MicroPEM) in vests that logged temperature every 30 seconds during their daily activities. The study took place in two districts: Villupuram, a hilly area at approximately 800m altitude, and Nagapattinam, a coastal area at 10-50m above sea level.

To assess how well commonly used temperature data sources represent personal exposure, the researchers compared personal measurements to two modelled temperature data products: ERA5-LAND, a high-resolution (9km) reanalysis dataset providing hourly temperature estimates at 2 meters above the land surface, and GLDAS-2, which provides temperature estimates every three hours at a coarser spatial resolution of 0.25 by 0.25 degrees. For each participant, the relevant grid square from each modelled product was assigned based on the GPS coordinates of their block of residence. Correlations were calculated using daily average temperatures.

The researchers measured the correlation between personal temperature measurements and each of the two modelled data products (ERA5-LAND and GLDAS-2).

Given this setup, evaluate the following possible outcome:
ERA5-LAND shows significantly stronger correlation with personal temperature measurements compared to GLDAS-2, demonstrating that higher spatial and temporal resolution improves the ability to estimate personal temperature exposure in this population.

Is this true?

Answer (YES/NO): NO